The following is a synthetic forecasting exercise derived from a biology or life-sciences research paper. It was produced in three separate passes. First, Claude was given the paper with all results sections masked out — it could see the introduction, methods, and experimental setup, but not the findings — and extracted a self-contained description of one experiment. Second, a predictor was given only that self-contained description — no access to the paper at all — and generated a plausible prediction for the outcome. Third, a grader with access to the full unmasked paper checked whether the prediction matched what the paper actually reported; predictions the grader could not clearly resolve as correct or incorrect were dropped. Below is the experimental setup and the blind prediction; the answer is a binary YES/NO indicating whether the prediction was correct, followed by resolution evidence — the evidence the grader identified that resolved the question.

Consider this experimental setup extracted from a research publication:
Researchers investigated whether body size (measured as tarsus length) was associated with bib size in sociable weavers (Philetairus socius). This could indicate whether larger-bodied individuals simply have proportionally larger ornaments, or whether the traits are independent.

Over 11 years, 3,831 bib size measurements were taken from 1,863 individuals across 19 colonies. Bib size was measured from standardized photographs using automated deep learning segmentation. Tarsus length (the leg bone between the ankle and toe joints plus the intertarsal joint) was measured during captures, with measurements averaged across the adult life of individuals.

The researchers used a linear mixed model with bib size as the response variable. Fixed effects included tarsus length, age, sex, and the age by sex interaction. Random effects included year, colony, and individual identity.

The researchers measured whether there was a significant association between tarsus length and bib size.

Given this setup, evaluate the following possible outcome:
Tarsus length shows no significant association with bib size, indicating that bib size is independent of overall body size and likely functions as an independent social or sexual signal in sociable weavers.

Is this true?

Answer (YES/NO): NO